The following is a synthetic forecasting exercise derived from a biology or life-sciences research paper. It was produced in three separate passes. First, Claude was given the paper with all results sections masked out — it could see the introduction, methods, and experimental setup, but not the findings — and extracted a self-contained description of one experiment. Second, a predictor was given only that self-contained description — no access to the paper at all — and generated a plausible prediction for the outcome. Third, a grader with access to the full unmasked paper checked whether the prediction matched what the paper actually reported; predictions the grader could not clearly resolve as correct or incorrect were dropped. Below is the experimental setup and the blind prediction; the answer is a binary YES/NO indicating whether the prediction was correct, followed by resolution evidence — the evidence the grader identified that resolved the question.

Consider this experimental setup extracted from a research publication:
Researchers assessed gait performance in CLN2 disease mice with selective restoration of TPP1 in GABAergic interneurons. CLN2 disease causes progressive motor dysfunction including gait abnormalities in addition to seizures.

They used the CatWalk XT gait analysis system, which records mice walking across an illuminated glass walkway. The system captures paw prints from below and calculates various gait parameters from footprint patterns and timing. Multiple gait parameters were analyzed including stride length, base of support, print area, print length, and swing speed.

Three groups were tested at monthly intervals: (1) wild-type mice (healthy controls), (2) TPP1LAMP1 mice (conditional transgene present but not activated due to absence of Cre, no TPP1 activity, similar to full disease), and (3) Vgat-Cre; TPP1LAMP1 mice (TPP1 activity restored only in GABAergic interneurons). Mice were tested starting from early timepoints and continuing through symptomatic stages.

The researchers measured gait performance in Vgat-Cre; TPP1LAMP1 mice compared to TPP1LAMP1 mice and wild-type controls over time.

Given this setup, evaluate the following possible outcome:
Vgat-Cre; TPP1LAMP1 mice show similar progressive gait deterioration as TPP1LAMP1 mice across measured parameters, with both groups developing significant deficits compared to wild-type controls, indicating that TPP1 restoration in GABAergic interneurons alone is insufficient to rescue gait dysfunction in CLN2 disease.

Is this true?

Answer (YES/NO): NO